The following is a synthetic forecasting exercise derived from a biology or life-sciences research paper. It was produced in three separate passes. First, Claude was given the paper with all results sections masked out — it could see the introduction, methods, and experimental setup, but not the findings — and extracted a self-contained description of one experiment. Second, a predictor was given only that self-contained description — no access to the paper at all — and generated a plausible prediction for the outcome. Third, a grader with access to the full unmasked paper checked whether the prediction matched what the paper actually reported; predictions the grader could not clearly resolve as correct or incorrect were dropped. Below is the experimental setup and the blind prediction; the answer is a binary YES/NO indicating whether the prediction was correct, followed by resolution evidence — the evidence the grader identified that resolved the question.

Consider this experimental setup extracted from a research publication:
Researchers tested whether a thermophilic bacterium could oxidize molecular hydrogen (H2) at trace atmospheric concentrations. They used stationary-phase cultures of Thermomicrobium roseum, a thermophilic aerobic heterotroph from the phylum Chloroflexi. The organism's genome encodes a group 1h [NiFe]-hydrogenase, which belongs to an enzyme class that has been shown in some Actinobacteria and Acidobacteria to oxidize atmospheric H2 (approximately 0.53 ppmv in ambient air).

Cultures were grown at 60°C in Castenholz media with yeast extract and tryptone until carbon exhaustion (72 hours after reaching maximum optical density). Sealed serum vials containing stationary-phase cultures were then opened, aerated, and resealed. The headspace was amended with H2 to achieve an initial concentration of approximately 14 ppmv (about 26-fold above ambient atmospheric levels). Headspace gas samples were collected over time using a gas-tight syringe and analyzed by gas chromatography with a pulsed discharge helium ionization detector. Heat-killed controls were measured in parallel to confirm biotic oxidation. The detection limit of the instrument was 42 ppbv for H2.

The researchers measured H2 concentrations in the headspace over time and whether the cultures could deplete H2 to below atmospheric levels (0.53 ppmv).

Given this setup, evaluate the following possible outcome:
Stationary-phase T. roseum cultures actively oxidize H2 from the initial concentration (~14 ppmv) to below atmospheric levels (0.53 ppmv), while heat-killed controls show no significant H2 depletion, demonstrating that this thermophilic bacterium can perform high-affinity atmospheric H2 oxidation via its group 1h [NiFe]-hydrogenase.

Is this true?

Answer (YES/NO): NO